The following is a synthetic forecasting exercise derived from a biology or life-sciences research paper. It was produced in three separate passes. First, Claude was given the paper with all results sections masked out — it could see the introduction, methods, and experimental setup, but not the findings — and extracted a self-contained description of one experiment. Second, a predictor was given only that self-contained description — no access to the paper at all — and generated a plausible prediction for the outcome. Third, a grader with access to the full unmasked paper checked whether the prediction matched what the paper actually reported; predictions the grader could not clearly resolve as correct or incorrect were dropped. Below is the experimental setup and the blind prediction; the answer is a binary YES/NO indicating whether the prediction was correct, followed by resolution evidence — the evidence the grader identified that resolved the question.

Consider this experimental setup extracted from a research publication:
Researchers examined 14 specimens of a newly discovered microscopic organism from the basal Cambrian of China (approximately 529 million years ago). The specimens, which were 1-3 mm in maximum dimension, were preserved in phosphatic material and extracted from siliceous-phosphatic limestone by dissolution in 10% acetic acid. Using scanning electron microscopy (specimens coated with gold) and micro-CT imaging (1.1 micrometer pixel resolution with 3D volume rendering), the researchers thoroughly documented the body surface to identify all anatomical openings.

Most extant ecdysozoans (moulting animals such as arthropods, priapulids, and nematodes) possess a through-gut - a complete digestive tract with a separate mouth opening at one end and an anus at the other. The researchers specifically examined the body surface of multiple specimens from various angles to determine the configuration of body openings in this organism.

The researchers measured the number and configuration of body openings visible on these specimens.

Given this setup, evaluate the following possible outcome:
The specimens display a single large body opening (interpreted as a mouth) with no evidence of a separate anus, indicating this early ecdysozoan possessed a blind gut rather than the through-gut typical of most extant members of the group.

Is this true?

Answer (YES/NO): YES